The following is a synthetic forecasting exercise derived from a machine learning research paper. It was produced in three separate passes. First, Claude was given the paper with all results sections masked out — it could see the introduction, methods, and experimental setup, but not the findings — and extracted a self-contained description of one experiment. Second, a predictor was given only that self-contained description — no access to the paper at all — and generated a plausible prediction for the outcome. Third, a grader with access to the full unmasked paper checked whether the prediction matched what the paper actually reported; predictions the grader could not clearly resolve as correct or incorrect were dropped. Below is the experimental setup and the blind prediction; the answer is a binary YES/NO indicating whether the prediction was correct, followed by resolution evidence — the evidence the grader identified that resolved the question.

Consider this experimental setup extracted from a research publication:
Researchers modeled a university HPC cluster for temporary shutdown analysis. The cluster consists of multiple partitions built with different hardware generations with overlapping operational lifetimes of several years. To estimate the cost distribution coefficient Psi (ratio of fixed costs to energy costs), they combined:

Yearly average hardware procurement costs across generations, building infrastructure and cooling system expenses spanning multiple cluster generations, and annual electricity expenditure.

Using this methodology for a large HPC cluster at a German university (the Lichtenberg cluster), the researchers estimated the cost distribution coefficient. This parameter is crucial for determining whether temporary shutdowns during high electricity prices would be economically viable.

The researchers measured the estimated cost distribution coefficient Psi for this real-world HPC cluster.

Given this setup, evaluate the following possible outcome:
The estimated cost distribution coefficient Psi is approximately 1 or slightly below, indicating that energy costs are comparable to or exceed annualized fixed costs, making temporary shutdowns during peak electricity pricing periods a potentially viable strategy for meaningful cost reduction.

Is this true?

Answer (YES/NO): NO